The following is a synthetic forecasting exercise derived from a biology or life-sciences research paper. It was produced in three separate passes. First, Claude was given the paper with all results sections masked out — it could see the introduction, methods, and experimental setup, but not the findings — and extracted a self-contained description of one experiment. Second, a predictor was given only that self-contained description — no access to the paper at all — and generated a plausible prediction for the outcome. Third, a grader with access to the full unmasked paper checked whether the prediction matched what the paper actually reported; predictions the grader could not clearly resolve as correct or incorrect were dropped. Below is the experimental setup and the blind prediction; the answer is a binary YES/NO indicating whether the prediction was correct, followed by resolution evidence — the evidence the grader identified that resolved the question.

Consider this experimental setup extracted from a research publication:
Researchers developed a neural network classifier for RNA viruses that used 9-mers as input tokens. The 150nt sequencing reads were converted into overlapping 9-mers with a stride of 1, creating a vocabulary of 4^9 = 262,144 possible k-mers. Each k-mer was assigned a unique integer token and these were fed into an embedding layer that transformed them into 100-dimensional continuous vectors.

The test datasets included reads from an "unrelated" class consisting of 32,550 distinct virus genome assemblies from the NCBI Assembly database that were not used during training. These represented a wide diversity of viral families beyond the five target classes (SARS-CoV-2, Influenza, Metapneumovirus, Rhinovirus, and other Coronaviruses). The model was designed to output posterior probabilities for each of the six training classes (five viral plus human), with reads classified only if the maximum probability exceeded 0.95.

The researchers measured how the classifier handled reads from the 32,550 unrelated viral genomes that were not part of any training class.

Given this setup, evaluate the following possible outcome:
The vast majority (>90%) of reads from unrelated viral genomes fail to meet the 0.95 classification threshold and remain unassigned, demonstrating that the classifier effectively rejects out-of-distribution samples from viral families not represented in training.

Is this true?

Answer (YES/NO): NO